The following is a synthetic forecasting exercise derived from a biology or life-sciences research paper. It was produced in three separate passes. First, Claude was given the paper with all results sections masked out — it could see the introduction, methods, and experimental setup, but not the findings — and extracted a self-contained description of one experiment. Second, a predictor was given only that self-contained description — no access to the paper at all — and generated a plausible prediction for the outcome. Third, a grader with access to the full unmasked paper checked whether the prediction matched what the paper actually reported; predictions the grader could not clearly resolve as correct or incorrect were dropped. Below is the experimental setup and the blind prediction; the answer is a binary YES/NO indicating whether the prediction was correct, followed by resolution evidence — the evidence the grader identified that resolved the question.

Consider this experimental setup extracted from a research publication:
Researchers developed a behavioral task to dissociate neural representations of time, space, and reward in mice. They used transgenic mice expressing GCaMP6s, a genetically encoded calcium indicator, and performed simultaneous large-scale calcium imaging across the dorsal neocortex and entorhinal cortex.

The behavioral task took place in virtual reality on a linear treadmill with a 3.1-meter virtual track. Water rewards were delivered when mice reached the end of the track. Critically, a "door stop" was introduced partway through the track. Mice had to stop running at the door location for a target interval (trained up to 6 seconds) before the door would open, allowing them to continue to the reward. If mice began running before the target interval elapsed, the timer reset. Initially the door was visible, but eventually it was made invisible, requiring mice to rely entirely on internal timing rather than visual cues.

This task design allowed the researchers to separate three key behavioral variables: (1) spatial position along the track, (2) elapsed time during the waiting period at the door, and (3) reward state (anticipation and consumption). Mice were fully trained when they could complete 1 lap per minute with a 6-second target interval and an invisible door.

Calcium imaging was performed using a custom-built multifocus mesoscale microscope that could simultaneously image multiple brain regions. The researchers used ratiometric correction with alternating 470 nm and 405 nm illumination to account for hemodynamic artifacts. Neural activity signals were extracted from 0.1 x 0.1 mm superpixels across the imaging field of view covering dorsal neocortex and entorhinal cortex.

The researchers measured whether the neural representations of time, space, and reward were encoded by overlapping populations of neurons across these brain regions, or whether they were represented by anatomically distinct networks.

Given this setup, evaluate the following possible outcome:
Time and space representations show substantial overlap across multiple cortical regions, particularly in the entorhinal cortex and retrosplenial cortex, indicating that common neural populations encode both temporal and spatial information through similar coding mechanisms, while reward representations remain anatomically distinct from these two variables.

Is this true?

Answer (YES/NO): NO